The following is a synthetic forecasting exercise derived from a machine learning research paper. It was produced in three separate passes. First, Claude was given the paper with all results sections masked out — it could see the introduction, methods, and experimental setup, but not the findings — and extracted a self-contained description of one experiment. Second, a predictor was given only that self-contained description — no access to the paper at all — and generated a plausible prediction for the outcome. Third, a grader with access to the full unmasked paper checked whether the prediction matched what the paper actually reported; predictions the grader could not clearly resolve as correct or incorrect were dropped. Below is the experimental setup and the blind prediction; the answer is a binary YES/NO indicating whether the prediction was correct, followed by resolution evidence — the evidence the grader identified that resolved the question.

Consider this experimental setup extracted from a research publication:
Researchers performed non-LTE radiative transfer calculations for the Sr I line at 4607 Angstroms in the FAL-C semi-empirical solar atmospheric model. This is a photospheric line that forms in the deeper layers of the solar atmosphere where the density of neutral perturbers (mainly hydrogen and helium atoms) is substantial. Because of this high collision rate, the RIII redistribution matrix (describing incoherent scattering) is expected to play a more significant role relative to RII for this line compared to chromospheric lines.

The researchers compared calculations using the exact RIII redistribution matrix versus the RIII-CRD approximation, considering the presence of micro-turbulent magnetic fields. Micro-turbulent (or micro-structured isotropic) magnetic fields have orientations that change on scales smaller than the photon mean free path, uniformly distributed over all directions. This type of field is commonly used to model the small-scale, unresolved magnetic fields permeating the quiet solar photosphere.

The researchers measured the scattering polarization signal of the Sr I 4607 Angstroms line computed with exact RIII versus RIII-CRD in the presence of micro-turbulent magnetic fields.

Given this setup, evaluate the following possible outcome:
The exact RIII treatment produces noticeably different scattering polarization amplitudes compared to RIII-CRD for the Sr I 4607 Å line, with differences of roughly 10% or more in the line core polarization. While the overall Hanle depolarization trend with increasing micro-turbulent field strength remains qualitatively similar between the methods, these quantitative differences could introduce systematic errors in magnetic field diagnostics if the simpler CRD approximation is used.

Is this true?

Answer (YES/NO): NO